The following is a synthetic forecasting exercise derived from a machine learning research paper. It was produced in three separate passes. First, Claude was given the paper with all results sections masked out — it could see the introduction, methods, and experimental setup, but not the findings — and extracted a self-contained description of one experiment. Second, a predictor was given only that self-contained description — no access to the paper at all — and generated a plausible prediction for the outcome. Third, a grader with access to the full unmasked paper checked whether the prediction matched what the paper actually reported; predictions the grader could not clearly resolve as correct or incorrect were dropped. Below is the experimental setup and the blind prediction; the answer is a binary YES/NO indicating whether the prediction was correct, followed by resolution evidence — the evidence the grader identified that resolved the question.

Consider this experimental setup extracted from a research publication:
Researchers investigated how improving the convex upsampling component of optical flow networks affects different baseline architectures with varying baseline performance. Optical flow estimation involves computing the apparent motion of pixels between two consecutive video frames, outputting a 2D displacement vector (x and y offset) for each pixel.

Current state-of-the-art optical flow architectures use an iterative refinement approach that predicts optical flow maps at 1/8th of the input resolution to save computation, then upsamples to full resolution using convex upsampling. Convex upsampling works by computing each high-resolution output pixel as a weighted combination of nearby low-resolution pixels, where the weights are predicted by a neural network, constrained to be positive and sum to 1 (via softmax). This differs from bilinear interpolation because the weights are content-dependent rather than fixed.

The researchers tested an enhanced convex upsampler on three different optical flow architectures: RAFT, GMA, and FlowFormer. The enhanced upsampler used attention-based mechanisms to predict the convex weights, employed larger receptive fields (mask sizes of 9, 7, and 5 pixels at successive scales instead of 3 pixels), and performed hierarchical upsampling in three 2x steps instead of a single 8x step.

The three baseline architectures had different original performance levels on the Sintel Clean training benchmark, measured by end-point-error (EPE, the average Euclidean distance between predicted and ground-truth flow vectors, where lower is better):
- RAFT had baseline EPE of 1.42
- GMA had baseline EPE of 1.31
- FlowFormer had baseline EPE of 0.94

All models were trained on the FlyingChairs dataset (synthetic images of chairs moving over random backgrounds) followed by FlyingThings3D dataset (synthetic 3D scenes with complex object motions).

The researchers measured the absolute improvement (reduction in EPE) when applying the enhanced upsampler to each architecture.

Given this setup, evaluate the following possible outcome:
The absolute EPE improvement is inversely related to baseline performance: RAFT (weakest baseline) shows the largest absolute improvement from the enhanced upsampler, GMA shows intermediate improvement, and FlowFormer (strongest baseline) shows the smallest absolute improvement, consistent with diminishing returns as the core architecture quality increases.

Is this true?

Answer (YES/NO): YES